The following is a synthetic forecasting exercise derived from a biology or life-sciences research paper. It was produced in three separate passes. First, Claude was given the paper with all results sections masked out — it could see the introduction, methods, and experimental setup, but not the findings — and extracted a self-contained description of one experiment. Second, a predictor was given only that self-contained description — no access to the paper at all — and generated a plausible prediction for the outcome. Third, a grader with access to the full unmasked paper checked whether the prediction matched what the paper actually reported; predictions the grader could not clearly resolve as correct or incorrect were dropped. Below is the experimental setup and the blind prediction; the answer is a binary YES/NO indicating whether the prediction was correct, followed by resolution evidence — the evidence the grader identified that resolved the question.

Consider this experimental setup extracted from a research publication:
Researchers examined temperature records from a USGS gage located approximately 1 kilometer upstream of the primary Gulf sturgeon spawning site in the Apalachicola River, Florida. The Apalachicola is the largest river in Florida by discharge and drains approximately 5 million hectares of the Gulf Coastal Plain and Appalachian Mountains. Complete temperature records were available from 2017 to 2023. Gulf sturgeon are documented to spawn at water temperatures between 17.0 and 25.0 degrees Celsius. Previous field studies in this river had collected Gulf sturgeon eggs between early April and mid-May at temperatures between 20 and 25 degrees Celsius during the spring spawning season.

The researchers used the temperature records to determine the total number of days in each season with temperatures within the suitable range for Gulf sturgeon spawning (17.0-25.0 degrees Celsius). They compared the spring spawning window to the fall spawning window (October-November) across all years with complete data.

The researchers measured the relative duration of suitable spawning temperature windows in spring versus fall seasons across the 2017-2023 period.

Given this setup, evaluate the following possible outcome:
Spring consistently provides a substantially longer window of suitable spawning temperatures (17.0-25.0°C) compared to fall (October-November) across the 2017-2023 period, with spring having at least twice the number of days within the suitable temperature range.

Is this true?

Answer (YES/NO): NO